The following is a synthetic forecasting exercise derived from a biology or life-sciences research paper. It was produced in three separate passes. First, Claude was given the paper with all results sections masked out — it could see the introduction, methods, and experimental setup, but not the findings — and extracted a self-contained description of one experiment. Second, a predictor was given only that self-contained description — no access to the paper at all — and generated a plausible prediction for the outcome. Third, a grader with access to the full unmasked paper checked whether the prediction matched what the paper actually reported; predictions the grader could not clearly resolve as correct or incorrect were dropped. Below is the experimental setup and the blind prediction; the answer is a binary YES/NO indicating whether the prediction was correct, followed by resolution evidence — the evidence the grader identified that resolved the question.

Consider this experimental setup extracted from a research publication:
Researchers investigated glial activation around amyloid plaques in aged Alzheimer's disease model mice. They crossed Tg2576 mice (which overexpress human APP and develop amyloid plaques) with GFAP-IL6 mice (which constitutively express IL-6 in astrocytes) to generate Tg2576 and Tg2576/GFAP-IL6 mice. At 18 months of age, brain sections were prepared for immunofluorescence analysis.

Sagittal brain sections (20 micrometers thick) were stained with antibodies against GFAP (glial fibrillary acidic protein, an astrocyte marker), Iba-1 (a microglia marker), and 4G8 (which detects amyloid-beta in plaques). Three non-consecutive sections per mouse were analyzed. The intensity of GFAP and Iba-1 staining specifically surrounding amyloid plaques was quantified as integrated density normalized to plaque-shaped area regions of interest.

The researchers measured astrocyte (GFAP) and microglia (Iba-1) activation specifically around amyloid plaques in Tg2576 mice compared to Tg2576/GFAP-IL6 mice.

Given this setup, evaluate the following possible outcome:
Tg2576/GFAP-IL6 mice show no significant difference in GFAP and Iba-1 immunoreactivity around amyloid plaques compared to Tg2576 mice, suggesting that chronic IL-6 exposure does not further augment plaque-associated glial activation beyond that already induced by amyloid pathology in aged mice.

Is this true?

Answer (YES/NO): NO